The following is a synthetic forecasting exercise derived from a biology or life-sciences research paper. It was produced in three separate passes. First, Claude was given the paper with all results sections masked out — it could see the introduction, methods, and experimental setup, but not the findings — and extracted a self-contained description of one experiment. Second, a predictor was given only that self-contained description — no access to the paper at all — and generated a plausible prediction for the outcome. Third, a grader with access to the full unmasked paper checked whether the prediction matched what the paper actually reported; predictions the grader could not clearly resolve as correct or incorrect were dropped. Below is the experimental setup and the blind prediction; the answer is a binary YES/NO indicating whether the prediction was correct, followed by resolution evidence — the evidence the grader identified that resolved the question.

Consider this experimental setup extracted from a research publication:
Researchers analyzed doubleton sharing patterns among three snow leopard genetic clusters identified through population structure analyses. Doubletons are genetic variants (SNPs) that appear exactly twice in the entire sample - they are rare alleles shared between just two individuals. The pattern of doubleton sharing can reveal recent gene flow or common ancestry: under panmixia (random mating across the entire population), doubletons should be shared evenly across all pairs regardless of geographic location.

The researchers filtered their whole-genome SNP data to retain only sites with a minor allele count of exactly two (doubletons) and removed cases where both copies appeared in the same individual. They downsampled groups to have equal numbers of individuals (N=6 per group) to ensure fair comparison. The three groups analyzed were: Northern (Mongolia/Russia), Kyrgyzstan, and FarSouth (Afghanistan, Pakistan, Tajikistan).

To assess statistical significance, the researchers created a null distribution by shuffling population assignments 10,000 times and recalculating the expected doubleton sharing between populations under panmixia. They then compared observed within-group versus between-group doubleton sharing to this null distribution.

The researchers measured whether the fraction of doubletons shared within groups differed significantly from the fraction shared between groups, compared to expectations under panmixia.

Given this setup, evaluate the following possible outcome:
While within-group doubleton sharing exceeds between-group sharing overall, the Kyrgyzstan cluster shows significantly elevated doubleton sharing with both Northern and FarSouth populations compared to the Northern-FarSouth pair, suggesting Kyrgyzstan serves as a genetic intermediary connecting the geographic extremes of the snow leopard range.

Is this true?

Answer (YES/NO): NO